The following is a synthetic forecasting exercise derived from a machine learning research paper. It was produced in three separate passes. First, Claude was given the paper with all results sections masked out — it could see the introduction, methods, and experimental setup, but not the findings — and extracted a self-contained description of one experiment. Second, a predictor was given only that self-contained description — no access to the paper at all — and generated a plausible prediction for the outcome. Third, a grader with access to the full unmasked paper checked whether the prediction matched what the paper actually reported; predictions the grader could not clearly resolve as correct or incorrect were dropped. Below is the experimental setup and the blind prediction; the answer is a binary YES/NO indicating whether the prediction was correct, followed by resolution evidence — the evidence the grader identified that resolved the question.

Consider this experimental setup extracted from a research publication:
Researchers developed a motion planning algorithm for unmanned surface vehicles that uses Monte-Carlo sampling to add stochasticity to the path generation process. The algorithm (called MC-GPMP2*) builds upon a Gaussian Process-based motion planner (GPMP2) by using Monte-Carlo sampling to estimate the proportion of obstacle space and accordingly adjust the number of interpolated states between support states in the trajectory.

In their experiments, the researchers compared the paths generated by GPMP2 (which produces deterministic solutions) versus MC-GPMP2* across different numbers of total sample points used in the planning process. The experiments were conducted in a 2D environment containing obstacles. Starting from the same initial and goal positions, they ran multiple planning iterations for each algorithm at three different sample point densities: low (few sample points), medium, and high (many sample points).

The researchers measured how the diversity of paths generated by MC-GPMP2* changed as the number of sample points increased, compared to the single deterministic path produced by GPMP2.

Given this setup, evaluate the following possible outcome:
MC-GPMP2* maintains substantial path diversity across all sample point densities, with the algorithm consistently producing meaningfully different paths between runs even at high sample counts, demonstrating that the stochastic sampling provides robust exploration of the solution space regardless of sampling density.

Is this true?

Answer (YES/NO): NO